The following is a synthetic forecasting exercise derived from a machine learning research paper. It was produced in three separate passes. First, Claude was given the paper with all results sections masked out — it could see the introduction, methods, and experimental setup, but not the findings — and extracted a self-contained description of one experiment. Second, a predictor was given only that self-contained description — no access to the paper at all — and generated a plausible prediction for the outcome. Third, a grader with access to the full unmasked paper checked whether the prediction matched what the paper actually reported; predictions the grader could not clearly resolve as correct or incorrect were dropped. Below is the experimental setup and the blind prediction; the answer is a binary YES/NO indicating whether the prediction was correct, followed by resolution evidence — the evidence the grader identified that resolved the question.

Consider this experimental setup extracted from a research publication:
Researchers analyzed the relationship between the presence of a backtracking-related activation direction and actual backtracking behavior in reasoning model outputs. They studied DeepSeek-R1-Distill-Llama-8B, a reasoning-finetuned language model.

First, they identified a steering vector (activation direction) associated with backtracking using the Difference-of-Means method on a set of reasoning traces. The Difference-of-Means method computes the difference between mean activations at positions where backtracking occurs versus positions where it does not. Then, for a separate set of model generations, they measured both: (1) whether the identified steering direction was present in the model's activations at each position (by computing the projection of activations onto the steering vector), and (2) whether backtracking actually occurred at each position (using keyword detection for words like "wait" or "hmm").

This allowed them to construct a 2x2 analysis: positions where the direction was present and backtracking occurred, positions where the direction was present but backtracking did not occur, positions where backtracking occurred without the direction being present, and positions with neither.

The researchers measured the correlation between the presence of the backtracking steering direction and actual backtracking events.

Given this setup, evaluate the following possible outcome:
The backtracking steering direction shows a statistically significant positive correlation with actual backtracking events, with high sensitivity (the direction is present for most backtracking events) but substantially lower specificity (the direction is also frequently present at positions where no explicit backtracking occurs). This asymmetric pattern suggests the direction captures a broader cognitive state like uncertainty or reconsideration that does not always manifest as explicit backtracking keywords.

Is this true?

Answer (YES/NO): NO